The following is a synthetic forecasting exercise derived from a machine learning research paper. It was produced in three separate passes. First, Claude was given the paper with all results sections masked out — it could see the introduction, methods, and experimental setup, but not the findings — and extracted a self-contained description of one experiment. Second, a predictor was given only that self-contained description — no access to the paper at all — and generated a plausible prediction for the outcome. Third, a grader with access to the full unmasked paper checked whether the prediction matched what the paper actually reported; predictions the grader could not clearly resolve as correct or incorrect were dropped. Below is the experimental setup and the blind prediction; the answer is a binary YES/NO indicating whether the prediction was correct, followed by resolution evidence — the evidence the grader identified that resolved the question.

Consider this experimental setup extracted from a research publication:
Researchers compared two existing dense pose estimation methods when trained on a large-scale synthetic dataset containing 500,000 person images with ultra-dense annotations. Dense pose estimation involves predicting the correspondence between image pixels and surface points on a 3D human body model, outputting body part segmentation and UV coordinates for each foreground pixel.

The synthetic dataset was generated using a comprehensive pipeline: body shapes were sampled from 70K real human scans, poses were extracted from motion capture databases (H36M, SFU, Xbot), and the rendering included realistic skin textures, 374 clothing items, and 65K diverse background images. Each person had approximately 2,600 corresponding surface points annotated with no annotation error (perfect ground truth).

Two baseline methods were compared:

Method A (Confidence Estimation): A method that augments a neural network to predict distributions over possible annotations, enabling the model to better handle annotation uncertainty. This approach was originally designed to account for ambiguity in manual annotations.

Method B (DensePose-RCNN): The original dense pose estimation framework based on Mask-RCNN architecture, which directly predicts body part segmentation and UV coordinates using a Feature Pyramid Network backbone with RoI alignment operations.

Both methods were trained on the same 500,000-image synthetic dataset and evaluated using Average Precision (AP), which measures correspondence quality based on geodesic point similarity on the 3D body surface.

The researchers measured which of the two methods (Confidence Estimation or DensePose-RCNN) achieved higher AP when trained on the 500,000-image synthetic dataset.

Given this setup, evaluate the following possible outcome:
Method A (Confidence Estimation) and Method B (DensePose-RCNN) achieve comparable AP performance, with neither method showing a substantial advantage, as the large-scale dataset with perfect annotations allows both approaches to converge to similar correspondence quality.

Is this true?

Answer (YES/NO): YES